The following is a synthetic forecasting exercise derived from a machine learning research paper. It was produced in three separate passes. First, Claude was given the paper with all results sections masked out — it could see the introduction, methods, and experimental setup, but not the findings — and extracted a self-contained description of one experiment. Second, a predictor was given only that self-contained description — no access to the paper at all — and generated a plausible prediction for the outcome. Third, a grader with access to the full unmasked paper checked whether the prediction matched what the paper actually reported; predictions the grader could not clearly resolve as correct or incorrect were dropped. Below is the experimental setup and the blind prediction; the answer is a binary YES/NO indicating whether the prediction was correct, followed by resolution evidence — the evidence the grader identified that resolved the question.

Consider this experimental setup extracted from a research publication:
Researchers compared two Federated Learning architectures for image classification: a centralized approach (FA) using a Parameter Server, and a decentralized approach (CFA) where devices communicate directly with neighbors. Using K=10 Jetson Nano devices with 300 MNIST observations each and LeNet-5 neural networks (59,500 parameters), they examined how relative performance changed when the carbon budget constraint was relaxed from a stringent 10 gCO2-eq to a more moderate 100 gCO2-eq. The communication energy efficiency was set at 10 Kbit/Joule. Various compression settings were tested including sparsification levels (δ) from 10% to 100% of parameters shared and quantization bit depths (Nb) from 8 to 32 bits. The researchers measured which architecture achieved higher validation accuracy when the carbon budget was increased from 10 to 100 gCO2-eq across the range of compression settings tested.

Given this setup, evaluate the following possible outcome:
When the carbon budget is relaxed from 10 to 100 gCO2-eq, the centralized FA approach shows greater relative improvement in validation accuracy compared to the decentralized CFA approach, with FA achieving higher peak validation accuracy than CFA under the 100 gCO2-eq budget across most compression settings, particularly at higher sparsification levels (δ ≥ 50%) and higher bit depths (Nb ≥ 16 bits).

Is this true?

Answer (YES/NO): NO